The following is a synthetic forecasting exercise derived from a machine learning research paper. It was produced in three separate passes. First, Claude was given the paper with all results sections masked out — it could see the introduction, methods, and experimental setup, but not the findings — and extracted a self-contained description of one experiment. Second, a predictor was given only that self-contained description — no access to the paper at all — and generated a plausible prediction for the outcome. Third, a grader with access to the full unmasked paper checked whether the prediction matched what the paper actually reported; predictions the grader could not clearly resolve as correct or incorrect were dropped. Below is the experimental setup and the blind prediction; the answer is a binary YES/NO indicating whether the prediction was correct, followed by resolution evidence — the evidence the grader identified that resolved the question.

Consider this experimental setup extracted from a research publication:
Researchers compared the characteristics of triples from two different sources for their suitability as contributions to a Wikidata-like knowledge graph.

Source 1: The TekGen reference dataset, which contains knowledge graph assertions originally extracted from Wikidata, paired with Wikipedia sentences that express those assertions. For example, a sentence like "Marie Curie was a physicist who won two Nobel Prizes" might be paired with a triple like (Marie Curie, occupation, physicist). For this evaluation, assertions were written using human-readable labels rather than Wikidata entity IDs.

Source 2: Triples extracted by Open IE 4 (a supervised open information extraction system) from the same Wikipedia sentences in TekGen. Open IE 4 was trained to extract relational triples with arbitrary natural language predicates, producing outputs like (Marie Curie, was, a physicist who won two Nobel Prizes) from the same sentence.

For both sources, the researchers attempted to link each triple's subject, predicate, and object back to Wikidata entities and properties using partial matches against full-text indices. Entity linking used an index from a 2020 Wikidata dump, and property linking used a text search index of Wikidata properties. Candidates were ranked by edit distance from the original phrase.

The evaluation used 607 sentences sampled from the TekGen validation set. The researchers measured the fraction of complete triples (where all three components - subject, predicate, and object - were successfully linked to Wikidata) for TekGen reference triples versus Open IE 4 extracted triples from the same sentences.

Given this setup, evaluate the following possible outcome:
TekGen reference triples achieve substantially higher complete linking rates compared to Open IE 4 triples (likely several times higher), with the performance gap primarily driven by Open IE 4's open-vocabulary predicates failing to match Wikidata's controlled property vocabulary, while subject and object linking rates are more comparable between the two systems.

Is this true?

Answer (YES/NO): NO